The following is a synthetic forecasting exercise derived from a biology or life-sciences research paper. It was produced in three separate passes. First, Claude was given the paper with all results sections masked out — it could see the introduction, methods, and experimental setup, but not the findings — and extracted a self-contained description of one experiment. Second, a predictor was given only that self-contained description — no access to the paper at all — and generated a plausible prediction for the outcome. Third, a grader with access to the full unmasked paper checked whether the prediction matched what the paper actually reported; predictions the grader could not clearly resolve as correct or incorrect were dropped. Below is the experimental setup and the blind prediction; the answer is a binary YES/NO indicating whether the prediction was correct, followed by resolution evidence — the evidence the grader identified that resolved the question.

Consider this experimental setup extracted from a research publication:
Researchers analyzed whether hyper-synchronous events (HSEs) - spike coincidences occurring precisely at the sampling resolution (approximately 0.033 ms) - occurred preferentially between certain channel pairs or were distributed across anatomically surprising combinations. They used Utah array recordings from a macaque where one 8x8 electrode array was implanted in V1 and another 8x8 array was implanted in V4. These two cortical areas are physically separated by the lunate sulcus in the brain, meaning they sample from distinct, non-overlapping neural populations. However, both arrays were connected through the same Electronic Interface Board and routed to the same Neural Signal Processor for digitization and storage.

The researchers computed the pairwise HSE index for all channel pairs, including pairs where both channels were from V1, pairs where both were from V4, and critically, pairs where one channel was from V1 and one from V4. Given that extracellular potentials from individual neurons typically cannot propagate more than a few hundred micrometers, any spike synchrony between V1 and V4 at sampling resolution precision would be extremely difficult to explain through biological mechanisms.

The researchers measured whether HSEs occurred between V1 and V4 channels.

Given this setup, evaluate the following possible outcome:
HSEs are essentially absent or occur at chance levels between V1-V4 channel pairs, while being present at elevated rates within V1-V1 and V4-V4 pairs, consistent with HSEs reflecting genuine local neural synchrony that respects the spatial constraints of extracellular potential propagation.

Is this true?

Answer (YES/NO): NO